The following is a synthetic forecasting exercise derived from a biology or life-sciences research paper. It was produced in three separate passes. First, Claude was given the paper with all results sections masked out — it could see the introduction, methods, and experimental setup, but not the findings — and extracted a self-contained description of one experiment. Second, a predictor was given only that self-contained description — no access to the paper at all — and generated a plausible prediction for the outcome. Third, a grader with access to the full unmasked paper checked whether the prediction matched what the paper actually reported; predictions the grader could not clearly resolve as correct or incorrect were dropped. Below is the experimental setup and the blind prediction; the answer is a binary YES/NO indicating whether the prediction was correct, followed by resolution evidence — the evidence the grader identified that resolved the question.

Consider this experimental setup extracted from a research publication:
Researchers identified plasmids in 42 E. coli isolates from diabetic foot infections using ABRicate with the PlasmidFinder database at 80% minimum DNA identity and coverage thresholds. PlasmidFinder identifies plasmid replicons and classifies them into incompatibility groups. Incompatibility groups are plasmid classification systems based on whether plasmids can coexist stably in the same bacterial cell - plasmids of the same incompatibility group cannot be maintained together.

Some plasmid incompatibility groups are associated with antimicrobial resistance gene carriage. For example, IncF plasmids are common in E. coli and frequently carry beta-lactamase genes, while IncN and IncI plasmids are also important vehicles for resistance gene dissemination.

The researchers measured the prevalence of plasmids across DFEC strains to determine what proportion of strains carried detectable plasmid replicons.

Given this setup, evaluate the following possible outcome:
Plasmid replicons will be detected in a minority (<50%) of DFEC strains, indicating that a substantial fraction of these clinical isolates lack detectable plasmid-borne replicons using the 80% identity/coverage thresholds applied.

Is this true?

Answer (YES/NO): NO